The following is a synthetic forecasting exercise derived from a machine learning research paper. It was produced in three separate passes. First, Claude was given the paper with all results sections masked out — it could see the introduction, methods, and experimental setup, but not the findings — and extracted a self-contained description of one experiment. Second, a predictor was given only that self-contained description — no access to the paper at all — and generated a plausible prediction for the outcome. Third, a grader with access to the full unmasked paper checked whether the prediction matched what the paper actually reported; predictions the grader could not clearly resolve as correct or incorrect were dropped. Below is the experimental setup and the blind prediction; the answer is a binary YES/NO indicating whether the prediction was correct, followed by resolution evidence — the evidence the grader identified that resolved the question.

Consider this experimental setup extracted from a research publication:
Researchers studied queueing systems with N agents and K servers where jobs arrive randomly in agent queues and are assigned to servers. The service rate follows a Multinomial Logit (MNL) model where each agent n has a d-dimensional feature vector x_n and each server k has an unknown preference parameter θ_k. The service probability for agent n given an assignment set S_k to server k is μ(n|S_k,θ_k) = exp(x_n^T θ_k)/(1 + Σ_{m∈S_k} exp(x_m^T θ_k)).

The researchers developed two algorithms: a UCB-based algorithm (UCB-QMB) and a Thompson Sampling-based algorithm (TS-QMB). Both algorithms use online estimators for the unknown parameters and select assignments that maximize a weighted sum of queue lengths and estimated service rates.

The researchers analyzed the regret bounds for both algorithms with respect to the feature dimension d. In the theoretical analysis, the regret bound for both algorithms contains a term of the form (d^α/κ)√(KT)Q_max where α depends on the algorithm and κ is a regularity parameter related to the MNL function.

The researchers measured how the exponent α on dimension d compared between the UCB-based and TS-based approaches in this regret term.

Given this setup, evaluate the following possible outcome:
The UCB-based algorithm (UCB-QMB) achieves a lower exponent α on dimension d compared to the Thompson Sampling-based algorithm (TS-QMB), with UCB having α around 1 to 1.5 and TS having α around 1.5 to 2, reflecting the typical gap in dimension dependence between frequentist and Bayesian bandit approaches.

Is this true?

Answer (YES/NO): YES